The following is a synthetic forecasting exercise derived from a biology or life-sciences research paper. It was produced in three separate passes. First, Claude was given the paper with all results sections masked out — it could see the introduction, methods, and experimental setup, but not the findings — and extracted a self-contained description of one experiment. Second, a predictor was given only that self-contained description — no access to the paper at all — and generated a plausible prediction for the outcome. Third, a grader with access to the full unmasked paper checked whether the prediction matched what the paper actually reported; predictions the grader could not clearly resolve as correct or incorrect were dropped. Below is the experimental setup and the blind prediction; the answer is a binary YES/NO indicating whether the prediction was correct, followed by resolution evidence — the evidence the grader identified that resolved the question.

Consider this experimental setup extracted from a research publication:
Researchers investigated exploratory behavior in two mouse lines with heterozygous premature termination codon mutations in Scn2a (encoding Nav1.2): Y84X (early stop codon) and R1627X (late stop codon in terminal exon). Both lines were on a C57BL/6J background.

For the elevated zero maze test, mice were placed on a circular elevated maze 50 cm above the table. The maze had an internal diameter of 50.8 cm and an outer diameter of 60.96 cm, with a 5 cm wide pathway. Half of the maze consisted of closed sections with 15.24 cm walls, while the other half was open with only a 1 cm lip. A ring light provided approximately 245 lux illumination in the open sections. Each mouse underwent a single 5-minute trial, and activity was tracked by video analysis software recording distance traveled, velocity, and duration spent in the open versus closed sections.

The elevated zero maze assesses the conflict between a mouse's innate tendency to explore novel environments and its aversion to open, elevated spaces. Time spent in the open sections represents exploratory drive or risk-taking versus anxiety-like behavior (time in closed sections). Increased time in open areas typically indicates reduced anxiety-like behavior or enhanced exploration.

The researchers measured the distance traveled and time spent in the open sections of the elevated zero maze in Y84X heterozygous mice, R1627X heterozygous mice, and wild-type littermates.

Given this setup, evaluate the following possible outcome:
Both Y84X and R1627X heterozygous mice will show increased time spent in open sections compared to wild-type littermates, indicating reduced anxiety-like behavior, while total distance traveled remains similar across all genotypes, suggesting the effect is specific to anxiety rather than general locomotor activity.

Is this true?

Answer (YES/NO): NO